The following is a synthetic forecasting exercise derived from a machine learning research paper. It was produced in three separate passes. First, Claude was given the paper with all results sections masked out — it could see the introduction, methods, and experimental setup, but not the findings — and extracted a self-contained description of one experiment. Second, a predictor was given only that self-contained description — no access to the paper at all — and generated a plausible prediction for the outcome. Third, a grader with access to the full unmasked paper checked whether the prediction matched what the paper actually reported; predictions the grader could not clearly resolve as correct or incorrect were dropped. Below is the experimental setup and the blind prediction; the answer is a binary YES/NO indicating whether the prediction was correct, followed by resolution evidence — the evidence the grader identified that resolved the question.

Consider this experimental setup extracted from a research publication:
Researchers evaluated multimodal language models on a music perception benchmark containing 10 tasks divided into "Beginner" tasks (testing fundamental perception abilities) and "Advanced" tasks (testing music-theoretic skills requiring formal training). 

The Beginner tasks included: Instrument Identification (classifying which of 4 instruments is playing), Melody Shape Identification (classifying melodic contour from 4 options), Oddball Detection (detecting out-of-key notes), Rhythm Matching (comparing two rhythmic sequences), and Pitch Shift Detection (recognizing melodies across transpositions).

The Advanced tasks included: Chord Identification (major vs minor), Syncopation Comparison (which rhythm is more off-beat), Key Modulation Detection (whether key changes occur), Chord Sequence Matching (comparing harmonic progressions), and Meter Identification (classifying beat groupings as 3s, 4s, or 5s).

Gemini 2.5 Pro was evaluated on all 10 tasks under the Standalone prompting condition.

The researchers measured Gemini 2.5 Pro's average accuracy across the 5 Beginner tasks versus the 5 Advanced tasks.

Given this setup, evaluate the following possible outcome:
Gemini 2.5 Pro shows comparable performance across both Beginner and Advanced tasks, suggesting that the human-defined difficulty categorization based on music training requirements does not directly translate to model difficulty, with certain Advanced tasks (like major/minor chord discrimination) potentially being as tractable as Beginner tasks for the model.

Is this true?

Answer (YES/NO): NO